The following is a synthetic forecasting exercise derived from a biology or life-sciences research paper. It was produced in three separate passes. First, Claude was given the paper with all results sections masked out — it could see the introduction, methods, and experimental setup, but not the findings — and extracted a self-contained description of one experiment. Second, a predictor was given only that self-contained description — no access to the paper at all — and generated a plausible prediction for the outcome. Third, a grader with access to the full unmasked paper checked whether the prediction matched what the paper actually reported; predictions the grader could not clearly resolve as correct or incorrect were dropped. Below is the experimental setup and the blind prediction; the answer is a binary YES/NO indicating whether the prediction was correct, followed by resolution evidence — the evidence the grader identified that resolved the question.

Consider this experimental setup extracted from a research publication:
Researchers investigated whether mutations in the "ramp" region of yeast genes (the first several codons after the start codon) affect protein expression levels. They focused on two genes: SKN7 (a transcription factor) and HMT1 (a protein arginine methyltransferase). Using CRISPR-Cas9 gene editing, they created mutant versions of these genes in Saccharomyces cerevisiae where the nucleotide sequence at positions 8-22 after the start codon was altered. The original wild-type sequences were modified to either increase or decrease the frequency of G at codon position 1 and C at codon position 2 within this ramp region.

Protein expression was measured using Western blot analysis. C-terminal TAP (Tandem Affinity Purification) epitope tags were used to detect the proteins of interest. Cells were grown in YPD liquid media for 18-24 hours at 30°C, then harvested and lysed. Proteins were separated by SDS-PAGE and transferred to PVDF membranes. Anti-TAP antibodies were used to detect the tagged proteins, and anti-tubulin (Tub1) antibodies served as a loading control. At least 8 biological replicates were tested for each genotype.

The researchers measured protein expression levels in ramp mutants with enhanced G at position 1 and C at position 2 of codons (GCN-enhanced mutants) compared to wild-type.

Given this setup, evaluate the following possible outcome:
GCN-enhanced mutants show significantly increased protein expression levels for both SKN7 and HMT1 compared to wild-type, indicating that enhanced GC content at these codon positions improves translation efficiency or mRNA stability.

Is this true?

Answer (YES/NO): NO